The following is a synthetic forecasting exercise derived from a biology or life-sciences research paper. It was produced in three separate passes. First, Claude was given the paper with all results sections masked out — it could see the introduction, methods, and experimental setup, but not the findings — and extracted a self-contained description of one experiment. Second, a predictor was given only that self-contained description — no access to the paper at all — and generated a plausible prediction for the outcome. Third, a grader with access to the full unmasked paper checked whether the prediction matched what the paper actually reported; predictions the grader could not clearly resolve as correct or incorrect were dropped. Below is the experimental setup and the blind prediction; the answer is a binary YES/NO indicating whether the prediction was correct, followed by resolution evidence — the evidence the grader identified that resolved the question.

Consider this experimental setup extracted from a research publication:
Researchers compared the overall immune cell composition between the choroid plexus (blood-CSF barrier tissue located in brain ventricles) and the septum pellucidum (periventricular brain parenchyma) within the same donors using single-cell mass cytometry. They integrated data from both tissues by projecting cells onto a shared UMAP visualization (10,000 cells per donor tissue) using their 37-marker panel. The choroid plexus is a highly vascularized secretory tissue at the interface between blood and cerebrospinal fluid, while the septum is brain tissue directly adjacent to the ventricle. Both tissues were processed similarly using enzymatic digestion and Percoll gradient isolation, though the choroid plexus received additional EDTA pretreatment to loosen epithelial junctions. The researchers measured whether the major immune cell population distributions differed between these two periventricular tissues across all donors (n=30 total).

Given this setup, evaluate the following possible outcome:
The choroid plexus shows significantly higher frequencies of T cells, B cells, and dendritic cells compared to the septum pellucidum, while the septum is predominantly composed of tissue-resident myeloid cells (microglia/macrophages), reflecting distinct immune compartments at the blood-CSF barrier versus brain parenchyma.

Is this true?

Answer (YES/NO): NO